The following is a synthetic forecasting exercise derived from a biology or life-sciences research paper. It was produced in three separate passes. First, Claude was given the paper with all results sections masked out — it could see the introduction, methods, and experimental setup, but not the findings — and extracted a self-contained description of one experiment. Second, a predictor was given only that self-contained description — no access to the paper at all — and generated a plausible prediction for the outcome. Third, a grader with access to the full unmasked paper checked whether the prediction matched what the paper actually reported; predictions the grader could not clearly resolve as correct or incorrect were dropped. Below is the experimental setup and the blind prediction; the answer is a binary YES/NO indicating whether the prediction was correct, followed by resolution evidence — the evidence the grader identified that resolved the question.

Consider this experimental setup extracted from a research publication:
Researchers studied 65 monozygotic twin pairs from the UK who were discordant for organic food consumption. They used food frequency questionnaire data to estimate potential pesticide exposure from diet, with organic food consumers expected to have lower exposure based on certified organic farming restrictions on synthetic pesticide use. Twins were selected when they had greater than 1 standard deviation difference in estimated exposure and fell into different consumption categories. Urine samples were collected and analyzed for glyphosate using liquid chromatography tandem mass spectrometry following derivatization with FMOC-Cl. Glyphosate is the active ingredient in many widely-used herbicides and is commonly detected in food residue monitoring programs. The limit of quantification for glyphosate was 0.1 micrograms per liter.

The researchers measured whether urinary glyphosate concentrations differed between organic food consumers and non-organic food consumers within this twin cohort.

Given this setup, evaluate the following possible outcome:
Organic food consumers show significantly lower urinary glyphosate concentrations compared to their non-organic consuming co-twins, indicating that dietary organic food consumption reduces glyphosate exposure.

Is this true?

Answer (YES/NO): NO